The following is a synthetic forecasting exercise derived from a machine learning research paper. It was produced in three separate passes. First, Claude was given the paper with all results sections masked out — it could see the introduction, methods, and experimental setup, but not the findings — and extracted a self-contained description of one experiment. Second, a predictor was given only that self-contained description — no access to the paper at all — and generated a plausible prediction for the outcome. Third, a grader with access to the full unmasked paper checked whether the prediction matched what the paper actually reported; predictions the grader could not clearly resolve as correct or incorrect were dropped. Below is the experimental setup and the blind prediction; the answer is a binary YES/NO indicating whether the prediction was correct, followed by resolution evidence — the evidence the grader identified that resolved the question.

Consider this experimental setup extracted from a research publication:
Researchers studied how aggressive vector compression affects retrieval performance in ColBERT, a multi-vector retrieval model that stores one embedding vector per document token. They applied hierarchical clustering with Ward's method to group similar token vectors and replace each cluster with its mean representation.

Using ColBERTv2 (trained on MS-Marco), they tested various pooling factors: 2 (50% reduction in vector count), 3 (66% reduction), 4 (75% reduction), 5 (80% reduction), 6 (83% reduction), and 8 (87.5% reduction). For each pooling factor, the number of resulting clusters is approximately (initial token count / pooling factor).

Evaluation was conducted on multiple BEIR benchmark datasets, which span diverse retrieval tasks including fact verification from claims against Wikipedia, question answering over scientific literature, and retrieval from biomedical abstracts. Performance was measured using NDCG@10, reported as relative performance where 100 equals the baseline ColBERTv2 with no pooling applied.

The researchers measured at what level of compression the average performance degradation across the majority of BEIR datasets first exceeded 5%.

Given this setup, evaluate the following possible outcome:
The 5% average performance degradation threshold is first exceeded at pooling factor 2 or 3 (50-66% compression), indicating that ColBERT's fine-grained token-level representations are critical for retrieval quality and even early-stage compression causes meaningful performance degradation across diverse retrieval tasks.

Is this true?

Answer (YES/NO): NO